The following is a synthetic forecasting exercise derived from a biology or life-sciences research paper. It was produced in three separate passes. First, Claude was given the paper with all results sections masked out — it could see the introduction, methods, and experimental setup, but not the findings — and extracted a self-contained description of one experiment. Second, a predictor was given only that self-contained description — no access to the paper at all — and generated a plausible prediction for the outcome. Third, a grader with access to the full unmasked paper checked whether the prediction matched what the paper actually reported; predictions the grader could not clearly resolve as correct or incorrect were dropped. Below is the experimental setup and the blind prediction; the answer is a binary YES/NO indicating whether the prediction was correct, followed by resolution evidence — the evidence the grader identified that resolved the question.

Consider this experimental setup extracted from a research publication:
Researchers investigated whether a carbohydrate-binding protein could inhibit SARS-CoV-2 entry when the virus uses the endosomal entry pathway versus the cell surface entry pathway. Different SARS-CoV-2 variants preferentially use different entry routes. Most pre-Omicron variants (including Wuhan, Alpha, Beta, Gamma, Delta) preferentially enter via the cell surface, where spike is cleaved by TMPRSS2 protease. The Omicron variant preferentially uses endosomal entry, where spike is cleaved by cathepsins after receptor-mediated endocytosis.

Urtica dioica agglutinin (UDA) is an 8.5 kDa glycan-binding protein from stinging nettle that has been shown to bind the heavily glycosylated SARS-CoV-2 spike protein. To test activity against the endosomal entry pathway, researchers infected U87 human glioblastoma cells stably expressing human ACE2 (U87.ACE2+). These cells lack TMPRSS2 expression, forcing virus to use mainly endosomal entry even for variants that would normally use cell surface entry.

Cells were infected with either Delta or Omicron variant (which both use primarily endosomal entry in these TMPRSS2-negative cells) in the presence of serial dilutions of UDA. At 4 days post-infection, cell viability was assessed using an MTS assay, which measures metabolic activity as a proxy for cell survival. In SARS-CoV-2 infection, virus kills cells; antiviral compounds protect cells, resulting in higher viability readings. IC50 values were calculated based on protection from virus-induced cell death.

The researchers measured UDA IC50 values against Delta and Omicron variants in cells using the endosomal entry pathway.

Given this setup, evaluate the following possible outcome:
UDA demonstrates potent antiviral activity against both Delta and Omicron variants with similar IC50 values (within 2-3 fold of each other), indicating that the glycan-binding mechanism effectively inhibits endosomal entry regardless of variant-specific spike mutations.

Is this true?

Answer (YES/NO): YES